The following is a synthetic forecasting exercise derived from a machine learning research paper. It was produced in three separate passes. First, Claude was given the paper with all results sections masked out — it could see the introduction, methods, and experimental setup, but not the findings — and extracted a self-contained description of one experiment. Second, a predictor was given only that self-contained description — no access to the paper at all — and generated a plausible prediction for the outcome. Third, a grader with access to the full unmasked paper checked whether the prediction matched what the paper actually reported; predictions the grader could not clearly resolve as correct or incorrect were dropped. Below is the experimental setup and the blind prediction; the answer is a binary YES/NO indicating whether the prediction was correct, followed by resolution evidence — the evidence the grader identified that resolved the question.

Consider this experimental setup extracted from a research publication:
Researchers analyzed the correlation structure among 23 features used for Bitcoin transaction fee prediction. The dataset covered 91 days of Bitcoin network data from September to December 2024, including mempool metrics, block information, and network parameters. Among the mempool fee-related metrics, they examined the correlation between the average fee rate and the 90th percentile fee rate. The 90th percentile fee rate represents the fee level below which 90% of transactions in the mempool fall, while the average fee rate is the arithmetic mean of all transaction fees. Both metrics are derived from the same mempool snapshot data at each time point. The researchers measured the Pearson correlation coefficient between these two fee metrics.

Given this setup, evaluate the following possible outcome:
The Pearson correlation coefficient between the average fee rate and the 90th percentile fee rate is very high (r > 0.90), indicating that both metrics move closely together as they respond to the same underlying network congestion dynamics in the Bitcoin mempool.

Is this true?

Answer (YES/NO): YES